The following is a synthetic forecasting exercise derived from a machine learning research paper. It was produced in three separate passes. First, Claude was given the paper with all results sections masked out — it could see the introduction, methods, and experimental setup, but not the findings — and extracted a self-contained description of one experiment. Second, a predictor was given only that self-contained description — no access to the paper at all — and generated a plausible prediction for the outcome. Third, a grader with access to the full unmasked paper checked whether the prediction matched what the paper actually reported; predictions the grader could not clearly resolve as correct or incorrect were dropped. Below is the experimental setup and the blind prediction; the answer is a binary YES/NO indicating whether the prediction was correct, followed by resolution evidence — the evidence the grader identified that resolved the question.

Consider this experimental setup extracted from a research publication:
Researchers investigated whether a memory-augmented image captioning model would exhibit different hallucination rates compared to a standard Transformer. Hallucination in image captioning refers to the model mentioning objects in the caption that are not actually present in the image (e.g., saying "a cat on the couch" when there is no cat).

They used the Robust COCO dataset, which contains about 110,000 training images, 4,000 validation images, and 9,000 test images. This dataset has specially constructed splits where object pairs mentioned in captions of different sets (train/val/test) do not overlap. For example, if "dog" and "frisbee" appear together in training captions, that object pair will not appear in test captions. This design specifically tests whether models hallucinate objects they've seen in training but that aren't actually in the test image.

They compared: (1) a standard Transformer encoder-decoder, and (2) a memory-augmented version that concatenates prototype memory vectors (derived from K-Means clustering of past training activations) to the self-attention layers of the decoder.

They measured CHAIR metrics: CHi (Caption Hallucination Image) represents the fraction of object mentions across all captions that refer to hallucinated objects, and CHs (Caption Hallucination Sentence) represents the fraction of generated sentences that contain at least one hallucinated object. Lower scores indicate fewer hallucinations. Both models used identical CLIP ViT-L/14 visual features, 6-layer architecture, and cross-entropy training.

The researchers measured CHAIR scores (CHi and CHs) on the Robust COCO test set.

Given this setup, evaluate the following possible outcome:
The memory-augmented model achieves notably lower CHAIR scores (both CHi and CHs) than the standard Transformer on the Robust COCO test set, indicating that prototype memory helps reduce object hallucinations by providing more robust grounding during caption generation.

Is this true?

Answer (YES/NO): NO